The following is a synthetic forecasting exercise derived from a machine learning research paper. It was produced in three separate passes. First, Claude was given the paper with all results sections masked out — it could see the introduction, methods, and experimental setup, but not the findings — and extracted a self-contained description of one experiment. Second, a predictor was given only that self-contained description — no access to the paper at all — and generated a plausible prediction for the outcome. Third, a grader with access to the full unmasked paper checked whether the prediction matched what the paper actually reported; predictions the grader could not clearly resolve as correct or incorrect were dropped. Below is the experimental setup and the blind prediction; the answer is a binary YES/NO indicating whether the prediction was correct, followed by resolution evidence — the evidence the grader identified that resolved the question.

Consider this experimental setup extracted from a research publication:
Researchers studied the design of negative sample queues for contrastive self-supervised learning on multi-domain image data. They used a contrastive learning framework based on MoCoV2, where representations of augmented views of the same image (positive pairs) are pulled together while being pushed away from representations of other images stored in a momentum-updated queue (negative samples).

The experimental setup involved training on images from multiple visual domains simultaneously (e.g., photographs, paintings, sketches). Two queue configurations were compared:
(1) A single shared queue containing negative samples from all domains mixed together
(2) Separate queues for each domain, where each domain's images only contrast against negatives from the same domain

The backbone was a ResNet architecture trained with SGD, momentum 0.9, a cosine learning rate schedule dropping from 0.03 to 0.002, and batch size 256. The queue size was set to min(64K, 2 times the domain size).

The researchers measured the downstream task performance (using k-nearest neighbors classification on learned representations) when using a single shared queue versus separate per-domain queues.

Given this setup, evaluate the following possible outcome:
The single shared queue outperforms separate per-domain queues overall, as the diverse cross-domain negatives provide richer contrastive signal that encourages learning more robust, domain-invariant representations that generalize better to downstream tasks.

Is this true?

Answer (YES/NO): NO